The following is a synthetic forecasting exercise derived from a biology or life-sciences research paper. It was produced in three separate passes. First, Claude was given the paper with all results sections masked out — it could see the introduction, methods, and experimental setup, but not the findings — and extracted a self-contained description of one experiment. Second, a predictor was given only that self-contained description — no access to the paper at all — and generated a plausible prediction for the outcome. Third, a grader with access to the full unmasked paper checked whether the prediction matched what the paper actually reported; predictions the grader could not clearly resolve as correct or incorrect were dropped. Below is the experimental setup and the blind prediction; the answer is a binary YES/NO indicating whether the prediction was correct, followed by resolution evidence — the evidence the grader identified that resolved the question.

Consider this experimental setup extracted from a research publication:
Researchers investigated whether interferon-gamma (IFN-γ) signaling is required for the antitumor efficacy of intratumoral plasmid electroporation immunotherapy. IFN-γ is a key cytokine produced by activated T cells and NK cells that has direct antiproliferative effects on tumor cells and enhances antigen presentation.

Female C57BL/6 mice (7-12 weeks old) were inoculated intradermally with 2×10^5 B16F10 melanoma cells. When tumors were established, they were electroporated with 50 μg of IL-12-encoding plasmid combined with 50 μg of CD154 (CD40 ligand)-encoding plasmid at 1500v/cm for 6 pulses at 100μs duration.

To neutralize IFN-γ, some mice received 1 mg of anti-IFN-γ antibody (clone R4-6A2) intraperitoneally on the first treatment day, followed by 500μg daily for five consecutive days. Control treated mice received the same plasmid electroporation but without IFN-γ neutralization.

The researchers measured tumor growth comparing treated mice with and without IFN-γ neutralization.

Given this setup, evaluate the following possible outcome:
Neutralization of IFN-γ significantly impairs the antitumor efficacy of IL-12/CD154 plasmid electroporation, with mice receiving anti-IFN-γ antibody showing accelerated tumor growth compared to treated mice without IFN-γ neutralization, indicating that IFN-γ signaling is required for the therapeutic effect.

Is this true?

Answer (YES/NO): YES